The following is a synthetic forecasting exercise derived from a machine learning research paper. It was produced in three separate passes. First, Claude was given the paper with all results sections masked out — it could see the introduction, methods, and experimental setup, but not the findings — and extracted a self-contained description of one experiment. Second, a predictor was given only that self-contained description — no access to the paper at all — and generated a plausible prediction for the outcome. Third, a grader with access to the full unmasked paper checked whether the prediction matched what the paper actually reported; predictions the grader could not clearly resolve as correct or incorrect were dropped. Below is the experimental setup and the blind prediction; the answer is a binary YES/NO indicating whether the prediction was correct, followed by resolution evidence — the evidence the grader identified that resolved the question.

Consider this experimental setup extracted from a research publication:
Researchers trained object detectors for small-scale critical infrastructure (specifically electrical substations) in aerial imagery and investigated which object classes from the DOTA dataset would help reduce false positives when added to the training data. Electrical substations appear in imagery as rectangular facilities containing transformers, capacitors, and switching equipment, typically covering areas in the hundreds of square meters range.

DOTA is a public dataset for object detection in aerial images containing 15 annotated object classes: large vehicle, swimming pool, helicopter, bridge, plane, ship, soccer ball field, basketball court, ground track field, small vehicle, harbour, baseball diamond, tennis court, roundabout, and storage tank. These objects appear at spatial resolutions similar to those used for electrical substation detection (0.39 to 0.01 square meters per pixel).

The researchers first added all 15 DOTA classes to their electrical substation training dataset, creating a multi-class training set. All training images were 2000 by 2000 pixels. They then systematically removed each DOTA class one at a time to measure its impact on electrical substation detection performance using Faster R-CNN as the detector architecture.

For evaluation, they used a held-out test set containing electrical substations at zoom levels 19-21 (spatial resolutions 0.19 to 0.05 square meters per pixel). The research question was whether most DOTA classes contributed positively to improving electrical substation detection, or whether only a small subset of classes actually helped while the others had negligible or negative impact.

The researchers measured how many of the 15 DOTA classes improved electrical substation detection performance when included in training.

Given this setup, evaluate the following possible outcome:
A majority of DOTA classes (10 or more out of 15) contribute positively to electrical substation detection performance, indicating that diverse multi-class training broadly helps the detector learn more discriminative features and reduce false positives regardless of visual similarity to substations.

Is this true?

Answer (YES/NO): NO